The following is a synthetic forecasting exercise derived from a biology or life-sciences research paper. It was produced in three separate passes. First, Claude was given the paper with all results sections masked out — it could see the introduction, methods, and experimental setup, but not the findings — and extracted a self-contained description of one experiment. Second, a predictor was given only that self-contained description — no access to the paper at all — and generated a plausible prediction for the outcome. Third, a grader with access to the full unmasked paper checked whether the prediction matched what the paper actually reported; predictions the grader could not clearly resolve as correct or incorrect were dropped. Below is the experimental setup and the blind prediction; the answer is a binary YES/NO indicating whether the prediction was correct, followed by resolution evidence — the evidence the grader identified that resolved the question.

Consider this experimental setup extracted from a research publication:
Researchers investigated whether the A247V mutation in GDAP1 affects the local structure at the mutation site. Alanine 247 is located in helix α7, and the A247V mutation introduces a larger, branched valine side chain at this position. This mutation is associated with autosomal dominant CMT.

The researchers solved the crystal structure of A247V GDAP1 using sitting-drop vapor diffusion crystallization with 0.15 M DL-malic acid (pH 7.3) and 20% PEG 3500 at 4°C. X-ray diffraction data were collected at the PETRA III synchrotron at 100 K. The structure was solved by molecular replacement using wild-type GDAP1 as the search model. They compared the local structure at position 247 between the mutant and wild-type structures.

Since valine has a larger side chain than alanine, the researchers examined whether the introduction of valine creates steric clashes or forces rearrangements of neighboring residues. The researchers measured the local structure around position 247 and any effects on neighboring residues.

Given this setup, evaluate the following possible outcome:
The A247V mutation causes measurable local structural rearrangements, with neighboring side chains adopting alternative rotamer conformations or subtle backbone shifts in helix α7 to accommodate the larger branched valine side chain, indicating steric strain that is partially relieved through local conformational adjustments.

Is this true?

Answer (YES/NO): NO